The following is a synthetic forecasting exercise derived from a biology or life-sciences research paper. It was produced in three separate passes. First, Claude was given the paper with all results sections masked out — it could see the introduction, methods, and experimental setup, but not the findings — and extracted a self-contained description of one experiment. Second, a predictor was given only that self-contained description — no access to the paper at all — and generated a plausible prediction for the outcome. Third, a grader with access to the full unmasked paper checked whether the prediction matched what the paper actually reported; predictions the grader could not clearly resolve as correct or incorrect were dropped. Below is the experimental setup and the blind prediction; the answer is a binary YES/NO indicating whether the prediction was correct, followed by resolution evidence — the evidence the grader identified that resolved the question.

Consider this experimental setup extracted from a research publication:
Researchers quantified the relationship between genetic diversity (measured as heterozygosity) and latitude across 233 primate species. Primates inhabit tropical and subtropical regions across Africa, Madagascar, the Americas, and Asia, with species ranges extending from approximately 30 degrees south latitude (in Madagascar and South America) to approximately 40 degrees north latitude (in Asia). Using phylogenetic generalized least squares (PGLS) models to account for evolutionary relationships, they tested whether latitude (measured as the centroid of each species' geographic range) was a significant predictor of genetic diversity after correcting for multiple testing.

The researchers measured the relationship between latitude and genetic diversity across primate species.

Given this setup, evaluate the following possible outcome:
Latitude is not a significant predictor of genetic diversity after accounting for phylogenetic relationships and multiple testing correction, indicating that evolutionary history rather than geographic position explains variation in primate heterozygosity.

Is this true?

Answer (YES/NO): NO